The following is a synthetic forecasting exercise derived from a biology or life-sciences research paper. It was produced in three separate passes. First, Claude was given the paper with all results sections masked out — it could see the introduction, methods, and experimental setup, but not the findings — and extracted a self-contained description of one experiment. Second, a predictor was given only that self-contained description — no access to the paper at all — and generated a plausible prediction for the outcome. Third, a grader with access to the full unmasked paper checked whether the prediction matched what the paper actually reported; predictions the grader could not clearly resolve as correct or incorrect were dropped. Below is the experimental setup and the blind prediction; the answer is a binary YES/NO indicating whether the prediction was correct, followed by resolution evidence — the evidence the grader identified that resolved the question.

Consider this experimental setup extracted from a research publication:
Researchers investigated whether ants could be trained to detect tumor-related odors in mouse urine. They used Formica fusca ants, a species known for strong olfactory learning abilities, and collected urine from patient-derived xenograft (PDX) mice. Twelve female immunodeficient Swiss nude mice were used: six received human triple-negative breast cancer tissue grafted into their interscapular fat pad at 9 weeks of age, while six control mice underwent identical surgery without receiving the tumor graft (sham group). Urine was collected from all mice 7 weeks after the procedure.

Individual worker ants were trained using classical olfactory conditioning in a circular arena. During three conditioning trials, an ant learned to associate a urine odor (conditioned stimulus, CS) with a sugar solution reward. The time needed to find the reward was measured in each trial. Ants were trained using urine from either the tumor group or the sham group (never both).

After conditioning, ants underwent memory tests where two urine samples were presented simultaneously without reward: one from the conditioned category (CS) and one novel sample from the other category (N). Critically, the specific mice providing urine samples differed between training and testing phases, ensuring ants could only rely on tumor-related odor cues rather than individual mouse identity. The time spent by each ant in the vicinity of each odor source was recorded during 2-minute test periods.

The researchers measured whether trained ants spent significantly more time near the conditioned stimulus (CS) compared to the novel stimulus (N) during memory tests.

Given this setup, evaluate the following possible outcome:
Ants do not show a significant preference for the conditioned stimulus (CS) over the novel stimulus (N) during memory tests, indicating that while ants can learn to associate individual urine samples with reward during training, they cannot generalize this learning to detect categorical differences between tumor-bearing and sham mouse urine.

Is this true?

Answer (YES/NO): NO